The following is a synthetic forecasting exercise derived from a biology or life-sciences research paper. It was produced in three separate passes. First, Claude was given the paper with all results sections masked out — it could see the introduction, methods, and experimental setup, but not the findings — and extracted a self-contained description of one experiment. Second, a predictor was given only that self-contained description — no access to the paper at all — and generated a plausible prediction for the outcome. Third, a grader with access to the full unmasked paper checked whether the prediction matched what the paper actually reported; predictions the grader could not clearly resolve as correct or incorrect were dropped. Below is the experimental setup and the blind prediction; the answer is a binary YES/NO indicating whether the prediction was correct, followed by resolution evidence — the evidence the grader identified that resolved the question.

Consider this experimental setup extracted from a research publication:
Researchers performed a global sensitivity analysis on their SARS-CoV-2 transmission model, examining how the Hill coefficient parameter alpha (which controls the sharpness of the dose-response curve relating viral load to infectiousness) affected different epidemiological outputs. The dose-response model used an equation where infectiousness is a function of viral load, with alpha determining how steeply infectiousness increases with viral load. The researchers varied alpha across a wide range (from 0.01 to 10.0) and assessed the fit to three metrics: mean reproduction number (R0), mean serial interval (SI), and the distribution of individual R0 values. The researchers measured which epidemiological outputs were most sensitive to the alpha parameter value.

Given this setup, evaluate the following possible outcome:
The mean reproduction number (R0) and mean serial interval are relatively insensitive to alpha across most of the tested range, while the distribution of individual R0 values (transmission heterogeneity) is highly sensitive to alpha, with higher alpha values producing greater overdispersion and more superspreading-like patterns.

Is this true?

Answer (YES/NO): NO